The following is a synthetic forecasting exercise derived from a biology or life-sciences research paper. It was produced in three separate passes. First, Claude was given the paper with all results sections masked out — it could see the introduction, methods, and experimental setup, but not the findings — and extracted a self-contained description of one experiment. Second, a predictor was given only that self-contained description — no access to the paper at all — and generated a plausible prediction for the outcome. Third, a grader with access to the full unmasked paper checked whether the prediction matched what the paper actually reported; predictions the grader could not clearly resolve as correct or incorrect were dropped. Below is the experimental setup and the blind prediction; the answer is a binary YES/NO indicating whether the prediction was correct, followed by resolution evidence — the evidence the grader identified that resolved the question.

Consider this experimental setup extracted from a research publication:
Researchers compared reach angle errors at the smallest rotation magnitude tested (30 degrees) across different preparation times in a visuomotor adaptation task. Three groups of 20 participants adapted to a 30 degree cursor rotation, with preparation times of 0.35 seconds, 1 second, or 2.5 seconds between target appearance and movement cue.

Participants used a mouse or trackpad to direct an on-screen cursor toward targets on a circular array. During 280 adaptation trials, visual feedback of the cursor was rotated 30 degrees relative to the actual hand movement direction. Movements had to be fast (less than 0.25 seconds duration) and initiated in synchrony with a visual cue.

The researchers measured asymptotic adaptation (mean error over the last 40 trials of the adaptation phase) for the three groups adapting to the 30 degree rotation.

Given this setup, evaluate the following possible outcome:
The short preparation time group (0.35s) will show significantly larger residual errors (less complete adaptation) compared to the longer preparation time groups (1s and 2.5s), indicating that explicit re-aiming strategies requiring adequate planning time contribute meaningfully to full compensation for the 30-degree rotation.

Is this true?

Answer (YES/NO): NO